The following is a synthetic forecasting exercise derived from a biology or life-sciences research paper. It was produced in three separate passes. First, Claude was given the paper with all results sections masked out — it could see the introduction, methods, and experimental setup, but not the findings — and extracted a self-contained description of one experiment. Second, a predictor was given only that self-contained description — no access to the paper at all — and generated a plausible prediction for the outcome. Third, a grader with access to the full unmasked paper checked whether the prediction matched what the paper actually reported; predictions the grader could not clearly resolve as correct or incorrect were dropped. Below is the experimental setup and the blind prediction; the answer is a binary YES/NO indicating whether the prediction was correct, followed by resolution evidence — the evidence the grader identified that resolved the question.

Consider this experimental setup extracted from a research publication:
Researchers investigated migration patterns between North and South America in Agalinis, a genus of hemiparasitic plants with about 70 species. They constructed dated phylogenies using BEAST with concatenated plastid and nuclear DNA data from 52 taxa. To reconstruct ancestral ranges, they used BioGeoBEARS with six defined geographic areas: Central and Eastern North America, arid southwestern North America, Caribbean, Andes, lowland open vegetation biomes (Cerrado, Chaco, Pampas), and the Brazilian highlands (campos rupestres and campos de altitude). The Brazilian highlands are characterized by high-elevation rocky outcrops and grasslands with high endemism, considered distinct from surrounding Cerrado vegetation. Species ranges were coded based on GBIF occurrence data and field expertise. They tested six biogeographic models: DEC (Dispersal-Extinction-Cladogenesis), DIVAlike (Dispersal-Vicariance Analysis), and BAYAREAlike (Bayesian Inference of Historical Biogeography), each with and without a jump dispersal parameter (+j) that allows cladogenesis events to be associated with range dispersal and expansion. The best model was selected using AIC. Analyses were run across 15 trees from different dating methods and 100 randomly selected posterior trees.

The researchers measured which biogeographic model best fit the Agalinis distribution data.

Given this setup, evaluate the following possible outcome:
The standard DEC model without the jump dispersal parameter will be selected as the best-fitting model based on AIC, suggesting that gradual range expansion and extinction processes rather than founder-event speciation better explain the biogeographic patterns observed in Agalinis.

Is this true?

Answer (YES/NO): NO